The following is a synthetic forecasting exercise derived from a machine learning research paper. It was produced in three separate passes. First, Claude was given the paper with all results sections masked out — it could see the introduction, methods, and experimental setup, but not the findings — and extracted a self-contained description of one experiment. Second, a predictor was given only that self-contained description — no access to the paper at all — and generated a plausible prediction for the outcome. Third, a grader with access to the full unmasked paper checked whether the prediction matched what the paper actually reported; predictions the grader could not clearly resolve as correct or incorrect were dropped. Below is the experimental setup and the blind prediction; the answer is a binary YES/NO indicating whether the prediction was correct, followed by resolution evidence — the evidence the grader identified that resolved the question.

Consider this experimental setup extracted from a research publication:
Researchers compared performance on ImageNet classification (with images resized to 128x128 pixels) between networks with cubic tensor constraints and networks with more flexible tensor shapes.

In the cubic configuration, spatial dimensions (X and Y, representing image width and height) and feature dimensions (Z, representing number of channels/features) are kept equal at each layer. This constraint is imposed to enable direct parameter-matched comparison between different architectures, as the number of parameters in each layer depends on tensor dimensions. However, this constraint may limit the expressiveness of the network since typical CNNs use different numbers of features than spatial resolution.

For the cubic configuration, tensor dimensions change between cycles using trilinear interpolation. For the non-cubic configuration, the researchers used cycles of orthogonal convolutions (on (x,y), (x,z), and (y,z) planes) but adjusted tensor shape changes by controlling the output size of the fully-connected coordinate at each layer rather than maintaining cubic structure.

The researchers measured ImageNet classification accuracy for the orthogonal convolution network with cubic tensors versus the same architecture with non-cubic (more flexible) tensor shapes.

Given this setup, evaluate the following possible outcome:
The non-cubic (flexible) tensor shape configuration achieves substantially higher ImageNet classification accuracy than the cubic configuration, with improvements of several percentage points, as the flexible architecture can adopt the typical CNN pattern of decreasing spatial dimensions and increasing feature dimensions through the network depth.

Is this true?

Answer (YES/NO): YES